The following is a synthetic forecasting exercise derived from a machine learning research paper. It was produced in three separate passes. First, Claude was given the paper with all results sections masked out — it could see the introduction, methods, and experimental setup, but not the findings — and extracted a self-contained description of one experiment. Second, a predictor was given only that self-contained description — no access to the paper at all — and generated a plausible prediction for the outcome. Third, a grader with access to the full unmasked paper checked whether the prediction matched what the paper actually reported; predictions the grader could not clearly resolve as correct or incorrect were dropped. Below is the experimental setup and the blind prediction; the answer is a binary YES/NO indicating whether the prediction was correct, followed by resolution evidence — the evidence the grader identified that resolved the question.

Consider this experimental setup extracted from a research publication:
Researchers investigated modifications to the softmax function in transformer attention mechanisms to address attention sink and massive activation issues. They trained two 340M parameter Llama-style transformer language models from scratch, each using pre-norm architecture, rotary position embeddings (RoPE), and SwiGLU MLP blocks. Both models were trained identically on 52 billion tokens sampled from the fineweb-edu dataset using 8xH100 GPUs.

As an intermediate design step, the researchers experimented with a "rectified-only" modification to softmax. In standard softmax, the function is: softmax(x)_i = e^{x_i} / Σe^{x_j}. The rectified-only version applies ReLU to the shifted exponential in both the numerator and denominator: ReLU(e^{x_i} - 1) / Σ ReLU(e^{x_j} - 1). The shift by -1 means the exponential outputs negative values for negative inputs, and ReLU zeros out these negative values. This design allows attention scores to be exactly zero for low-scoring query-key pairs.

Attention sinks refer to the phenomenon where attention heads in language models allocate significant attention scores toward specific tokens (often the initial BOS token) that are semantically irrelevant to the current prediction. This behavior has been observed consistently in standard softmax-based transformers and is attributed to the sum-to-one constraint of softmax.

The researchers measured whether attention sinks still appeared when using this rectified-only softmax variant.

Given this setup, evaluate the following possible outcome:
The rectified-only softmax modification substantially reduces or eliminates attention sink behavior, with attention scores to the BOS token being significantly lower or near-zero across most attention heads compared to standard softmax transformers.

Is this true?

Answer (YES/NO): NO